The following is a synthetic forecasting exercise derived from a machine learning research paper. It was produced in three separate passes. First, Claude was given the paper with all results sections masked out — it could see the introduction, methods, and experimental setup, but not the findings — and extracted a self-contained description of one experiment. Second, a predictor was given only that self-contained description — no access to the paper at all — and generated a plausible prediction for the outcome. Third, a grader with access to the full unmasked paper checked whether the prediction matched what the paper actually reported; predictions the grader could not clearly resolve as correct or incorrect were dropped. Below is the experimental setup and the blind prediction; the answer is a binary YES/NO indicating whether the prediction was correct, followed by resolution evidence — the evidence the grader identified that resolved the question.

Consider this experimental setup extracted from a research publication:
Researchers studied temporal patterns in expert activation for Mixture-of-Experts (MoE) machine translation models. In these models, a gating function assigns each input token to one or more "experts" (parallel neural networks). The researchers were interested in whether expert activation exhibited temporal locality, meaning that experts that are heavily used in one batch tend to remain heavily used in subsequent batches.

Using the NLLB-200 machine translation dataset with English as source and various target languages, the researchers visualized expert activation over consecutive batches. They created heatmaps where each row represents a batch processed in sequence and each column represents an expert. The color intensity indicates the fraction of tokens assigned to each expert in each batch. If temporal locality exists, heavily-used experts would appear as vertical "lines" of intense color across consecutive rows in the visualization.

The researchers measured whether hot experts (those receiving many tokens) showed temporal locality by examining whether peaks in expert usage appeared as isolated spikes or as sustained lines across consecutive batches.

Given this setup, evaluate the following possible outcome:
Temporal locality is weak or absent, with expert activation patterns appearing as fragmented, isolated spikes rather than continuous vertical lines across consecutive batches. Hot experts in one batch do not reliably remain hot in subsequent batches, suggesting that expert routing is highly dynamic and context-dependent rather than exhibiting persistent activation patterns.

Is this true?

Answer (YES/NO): NO